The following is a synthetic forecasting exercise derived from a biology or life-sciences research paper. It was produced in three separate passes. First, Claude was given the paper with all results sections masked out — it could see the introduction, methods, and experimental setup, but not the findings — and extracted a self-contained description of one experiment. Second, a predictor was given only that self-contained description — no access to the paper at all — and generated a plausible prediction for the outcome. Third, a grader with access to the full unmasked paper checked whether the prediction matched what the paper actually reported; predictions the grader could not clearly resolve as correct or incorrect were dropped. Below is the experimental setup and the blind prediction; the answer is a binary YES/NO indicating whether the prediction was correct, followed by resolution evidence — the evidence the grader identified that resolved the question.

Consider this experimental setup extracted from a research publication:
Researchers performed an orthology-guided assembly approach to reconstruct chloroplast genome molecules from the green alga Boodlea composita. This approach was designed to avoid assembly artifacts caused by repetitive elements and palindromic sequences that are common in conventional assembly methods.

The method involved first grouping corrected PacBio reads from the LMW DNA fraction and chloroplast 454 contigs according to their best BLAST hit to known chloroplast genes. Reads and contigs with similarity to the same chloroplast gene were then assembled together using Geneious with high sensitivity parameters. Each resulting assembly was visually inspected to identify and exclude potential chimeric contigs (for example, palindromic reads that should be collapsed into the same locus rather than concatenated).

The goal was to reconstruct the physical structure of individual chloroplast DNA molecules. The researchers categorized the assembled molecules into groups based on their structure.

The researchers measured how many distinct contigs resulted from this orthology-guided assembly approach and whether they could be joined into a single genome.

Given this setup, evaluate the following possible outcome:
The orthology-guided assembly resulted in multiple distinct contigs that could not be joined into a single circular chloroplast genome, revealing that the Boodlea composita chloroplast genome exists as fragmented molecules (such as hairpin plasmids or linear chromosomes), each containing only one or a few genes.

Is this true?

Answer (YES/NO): YES